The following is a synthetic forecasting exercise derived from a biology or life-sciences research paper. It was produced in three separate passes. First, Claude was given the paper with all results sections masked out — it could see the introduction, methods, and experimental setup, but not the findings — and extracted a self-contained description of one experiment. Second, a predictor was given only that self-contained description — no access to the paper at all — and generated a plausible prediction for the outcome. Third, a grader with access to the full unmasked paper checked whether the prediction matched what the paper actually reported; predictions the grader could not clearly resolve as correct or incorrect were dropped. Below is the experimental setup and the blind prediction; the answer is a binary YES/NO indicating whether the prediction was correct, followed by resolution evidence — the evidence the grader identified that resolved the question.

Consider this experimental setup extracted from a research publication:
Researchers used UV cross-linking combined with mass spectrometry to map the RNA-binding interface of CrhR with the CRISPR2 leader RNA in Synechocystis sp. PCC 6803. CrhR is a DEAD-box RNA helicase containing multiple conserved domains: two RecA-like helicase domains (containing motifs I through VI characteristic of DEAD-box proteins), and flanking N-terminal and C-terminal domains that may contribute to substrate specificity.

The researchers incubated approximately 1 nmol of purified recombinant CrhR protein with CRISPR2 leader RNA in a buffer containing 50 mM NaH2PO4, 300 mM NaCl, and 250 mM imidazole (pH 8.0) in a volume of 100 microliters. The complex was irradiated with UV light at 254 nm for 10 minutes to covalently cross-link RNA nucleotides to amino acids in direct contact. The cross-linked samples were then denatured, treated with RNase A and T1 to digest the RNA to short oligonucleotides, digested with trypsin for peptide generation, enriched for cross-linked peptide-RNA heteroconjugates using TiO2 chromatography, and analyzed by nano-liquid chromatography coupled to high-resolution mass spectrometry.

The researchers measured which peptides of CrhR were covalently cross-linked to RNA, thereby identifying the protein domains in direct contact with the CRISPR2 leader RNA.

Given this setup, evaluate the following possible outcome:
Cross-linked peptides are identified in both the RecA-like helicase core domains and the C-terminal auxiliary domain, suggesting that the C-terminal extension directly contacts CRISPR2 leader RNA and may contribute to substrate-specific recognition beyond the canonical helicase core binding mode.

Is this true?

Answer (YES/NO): YES